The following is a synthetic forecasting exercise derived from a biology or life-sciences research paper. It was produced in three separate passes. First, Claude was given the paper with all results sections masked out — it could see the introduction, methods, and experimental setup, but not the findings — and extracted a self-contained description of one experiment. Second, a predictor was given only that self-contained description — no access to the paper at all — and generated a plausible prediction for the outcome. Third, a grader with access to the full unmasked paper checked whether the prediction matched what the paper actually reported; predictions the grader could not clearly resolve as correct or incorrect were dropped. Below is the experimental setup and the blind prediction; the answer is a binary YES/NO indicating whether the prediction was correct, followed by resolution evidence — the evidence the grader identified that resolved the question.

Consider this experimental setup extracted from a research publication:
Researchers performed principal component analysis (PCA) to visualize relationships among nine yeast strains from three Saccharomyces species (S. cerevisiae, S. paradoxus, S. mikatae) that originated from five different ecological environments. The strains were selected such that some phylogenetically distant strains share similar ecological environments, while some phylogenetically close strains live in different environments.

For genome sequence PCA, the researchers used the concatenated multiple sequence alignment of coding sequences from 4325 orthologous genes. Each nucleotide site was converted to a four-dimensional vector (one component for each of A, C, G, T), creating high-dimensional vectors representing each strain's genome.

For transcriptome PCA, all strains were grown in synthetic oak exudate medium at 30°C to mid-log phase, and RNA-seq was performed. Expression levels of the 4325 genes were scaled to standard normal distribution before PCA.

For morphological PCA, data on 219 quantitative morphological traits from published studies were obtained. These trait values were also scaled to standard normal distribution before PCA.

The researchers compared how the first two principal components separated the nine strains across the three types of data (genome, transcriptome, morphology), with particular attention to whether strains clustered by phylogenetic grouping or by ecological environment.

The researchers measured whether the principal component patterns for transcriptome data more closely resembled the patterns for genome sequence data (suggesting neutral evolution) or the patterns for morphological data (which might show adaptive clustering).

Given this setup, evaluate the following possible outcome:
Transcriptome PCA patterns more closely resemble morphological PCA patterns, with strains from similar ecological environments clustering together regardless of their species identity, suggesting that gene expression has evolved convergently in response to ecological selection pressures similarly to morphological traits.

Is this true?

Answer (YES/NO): NO